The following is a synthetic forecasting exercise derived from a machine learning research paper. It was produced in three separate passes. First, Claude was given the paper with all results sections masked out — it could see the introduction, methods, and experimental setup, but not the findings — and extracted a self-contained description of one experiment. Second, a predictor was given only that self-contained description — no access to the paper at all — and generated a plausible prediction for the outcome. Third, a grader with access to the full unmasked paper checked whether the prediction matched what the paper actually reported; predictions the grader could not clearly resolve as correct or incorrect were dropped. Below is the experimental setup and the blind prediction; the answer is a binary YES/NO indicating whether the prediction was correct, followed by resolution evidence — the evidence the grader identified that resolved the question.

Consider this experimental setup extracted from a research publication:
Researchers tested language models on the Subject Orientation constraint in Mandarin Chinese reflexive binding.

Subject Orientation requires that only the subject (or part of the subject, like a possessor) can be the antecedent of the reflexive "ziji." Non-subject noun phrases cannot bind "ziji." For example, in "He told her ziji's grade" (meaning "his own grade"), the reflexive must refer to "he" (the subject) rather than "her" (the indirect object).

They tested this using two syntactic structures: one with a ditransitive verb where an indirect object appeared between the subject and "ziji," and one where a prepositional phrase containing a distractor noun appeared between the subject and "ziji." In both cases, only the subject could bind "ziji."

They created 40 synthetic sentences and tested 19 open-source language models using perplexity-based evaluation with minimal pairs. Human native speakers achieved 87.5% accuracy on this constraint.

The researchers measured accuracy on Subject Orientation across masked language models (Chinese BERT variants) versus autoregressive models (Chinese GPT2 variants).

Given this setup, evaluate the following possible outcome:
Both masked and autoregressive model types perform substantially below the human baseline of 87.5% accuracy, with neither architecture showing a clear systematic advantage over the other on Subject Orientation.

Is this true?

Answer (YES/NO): NO